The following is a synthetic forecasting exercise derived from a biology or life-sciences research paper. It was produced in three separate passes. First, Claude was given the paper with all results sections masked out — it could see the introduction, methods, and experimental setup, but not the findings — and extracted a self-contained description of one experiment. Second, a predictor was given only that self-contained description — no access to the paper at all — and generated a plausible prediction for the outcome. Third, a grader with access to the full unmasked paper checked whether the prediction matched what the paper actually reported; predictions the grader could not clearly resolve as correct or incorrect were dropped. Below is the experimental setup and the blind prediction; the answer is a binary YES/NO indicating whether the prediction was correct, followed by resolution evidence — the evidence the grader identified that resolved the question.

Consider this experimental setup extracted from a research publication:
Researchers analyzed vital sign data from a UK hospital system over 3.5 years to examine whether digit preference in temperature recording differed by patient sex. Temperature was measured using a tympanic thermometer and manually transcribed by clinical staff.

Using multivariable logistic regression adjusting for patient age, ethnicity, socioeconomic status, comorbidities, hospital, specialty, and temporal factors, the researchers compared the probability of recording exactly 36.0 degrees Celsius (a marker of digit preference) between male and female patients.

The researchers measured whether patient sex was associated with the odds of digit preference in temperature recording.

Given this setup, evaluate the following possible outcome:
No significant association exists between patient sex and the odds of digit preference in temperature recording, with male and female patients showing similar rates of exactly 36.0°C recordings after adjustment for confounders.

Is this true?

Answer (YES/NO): NO